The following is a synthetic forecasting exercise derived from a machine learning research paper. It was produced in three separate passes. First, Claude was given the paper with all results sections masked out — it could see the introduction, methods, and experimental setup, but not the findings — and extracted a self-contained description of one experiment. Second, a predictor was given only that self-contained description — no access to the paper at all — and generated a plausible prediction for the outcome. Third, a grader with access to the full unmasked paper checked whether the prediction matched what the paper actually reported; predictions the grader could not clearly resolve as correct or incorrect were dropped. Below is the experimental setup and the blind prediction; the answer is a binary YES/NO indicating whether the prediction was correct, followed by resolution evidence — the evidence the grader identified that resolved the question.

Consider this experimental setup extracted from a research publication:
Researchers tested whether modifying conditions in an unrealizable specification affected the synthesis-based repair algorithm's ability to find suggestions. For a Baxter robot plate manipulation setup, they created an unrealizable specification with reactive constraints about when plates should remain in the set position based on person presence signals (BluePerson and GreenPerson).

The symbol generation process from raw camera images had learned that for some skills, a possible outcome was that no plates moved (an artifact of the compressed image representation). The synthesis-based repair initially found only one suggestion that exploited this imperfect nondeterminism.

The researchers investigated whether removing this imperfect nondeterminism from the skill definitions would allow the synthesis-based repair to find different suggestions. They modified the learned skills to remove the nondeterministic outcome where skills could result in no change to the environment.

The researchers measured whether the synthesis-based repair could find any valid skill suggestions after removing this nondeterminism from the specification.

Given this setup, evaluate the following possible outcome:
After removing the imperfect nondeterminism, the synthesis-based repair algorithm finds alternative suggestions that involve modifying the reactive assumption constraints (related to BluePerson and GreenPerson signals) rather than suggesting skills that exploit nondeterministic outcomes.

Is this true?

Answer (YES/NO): NO